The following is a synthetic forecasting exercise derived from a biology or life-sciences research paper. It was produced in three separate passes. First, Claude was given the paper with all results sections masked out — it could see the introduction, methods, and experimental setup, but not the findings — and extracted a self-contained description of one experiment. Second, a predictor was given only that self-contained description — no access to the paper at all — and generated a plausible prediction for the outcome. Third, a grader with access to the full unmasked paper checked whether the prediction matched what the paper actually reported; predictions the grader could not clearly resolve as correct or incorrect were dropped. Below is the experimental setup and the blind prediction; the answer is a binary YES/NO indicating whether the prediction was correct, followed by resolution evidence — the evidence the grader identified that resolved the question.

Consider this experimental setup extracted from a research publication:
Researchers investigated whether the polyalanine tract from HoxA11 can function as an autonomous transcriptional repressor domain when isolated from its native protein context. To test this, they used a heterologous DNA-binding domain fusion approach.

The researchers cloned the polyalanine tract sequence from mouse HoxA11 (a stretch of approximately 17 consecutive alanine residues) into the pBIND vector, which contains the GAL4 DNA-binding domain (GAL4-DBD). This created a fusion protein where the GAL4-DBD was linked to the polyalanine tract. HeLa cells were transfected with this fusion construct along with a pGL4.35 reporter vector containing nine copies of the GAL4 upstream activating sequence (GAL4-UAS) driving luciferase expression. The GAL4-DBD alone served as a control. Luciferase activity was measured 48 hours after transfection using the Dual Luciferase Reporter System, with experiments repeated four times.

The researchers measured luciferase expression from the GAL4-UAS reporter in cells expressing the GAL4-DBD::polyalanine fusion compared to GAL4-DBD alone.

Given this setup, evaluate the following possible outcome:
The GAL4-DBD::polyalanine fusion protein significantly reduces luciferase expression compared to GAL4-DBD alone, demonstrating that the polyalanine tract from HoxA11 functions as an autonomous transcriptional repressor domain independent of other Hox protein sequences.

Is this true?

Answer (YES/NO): YES